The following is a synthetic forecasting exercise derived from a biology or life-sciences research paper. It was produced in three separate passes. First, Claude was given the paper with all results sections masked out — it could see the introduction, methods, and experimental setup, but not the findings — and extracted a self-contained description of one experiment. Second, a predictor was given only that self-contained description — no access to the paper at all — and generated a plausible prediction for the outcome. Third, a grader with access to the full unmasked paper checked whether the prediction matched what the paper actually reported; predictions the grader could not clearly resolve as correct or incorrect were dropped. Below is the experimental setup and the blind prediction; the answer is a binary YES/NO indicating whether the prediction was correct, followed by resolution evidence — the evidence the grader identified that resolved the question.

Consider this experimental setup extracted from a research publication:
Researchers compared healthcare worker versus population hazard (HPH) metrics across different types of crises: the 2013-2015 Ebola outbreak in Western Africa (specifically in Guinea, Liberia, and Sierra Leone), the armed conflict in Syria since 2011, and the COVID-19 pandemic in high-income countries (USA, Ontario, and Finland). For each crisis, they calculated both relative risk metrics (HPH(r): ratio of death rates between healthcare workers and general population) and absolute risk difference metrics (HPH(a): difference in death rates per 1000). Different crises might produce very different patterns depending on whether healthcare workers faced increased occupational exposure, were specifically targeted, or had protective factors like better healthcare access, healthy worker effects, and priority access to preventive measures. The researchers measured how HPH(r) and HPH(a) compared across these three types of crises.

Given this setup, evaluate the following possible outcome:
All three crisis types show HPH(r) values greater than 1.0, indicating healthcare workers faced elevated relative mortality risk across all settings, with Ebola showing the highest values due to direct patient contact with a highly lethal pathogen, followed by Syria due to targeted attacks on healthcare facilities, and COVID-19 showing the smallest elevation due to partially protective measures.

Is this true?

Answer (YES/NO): NO